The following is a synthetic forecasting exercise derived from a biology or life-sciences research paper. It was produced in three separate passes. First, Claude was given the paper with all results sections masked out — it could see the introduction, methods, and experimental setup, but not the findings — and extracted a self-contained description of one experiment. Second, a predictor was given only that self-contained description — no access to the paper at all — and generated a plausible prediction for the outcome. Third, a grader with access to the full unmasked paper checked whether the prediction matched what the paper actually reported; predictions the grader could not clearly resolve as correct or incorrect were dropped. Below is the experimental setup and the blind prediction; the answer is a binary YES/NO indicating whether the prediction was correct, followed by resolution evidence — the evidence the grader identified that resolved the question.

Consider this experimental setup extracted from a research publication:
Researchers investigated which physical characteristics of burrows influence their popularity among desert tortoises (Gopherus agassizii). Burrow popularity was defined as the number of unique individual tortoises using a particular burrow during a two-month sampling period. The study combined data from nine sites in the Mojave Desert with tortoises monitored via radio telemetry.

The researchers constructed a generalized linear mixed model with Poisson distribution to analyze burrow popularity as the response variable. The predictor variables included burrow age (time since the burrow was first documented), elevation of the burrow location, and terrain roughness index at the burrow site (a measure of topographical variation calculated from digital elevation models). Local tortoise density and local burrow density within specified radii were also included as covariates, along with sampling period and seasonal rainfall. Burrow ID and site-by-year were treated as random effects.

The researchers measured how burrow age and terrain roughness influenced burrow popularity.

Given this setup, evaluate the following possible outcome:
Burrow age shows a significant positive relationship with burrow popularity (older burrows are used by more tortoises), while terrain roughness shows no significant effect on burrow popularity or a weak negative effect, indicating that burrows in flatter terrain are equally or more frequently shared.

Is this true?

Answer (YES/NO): NO